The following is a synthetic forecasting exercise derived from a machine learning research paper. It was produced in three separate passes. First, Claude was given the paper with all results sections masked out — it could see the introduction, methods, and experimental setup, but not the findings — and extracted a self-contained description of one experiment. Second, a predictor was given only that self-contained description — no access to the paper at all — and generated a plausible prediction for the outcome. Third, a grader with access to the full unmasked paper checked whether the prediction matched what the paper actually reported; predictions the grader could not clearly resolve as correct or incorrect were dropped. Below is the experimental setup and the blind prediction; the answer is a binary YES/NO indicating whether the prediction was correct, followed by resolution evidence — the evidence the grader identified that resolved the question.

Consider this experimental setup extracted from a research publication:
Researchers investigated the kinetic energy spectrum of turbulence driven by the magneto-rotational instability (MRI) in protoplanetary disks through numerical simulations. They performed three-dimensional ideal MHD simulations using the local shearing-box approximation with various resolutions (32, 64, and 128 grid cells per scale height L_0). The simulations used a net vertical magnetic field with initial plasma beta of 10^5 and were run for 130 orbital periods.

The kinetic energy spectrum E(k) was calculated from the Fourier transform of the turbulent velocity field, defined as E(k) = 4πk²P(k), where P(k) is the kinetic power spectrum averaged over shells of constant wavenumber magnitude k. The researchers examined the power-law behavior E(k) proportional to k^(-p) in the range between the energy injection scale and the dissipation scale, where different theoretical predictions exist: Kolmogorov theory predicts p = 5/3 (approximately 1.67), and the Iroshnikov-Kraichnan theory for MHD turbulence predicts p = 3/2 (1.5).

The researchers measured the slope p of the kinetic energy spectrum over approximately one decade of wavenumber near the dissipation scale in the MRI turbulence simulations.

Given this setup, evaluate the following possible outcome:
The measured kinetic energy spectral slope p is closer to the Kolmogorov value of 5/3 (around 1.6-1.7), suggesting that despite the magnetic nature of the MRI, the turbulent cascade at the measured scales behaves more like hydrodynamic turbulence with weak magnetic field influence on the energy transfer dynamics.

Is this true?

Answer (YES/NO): NO